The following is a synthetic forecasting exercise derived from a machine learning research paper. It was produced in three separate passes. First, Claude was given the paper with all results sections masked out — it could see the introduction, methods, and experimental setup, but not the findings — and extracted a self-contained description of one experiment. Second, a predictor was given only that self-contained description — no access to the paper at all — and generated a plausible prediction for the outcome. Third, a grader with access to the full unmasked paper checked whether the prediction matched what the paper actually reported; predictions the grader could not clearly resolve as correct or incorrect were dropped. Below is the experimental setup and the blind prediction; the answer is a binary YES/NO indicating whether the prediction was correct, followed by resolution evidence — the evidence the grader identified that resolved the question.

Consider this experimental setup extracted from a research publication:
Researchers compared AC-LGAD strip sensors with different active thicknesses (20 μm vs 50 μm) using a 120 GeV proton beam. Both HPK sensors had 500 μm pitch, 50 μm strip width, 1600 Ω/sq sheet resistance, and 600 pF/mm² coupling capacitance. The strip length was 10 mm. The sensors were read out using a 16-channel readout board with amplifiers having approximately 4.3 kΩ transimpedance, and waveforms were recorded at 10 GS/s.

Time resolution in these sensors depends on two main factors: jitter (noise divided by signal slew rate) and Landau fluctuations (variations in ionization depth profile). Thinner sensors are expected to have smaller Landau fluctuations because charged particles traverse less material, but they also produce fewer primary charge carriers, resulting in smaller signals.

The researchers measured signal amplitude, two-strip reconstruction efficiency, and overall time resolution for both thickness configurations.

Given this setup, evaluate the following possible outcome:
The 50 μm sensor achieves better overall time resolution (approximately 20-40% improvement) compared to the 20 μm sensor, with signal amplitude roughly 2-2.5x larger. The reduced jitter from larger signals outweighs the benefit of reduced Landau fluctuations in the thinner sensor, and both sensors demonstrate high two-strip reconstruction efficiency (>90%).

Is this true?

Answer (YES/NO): NO